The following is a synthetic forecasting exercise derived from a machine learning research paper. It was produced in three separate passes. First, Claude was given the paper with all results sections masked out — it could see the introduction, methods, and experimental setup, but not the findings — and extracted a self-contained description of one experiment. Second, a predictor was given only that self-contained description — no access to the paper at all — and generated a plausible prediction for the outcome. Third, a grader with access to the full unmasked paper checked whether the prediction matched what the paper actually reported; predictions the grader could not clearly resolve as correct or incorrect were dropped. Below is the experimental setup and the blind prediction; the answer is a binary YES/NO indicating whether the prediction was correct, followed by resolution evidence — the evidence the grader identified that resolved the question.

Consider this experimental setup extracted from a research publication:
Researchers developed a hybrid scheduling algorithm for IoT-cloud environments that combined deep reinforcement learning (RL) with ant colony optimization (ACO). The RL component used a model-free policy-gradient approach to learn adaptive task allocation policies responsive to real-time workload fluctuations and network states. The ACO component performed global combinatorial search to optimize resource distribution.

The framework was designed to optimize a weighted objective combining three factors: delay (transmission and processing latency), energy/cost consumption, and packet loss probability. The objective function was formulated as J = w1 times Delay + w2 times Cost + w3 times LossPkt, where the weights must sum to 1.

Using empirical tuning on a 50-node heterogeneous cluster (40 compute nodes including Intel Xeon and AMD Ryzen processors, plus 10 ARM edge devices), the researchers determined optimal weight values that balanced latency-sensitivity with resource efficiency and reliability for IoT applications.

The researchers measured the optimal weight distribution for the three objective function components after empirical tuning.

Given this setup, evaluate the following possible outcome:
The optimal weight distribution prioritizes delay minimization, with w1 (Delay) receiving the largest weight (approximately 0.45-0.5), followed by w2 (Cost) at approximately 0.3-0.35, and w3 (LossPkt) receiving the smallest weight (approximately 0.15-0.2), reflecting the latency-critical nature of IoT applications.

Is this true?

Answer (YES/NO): YES